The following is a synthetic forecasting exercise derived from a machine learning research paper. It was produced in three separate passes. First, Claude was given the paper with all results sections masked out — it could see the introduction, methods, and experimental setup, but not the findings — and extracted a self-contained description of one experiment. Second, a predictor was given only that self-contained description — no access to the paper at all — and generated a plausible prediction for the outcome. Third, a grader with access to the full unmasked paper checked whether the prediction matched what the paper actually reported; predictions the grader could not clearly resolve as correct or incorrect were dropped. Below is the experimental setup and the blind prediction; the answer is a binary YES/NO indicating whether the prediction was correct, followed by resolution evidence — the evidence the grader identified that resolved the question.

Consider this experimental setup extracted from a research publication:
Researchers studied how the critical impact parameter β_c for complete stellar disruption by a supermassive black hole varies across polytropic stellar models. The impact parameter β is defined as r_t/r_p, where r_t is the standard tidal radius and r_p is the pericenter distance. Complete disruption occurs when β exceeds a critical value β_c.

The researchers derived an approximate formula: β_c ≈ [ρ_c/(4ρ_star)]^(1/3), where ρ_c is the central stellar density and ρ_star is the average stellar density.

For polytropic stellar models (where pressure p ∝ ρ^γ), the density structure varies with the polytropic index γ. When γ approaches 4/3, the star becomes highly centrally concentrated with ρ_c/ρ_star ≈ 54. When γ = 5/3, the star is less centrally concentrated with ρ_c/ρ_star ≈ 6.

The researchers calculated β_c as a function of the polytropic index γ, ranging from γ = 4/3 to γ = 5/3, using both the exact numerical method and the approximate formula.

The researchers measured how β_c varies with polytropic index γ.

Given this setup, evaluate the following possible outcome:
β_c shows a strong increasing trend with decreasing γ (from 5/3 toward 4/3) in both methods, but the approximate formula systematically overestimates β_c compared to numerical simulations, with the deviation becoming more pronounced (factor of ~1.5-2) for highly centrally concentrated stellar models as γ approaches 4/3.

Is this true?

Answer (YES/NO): NO